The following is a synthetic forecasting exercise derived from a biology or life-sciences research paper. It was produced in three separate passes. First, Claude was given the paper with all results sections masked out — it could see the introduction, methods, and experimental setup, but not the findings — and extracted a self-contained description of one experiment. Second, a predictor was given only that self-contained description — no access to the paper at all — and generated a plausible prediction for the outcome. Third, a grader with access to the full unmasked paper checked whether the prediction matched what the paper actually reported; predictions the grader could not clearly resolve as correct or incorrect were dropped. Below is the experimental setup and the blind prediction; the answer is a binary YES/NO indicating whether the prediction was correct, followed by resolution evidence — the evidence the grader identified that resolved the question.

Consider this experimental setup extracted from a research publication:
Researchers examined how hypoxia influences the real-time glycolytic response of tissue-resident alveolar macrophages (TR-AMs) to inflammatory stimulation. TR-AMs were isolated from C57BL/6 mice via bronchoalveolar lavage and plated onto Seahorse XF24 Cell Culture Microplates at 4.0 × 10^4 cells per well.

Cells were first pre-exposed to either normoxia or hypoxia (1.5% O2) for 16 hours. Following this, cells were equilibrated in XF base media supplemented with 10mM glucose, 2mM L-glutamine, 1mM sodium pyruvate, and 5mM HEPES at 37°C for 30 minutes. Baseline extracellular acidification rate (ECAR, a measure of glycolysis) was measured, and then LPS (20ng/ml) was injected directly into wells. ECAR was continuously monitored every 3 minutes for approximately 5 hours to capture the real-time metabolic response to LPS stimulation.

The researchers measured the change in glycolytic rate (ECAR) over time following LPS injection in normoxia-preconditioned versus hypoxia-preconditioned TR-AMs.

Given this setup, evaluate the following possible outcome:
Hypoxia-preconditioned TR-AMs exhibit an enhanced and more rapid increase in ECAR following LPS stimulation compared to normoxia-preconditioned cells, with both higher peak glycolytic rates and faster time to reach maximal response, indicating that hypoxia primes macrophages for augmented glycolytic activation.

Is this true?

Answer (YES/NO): NO